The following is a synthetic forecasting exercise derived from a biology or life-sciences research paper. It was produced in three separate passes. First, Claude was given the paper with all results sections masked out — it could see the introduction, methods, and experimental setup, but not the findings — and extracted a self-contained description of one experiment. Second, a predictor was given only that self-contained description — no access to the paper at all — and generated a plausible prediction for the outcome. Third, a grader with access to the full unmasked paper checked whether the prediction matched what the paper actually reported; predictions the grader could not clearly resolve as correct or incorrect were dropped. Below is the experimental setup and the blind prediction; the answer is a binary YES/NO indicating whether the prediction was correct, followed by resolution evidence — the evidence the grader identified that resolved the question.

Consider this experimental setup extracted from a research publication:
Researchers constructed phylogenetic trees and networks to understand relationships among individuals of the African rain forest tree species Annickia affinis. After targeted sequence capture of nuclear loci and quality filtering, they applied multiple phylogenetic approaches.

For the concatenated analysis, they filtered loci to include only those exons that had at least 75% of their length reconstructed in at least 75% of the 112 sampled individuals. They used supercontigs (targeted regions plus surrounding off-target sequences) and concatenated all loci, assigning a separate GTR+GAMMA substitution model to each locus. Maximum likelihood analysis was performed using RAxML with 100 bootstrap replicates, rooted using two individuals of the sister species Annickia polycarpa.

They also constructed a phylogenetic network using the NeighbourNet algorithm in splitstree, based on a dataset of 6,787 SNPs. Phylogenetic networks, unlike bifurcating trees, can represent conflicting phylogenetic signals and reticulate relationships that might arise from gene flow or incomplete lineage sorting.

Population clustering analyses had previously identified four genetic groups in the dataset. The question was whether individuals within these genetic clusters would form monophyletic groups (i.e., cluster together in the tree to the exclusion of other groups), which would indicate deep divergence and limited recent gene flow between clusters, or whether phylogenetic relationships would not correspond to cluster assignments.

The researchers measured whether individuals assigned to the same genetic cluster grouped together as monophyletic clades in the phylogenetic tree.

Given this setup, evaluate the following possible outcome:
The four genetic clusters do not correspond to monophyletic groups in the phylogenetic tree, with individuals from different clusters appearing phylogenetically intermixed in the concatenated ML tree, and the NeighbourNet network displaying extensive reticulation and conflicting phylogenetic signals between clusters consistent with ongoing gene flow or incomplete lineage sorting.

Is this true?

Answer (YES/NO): NO